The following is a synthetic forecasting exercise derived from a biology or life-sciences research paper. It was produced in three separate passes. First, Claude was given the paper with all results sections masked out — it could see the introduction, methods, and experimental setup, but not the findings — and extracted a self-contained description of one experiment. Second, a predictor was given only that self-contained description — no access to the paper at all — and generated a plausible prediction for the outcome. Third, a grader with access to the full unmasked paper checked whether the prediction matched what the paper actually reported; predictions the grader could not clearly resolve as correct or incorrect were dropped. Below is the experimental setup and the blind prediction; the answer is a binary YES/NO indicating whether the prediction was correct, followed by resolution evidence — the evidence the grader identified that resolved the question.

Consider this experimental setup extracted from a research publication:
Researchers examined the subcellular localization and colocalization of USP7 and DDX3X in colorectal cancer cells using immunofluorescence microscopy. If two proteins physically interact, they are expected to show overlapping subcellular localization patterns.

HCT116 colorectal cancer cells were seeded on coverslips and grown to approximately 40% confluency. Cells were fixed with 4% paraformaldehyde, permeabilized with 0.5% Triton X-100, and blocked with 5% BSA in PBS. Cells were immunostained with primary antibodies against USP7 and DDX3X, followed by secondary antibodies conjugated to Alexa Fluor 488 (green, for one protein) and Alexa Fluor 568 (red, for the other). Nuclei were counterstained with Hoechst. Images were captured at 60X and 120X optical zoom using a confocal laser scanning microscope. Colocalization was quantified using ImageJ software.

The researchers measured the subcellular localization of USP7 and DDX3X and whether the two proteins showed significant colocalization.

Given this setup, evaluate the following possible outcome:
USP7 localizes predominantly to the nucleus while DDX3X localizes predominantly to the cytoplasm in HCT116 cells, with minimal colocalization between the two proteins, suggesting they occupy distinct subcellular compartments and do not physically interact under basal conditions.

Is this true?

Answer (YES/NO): NO